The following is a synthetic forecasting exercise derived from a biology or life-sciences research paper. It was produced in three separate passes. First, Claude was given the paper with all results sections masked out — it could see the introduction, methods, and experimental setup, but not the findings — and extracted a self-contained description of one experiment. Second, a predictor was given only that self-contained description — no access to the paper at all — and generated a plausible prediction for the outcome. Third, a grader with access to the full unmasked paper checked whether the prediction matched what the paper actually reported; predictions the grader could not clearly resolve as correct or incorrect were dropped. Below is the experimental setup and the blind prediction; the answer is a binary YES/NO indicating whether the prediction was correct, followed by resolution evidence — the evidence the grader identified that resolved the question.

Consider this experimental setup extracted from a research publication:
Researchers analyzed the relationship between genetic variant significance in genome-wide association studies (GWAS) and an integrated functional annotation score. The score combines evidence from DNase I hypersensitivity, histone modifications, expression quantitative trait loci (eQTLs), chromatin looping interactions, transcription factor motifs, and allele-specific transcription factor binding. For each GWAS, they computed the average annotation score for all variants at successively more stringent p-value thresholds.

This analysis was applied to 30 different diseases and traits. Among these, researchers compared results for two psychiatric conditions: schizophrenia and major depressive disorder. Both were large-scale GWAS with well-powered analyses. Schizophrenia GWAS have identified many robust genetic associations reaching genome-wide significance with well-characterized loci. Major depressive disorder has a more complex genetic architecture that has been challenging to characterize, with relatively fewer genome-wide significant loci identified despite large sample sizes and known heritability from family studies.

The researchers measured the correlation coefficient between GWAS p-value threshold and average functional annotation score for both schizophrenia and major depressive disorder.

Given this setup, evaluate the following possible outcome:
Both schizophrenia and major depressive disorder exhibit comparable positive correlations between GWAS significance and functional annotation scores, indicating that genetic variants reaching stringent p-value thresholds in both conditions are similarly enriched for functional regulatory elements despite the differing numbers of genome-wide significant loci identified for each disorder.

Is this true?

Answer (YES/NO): NO